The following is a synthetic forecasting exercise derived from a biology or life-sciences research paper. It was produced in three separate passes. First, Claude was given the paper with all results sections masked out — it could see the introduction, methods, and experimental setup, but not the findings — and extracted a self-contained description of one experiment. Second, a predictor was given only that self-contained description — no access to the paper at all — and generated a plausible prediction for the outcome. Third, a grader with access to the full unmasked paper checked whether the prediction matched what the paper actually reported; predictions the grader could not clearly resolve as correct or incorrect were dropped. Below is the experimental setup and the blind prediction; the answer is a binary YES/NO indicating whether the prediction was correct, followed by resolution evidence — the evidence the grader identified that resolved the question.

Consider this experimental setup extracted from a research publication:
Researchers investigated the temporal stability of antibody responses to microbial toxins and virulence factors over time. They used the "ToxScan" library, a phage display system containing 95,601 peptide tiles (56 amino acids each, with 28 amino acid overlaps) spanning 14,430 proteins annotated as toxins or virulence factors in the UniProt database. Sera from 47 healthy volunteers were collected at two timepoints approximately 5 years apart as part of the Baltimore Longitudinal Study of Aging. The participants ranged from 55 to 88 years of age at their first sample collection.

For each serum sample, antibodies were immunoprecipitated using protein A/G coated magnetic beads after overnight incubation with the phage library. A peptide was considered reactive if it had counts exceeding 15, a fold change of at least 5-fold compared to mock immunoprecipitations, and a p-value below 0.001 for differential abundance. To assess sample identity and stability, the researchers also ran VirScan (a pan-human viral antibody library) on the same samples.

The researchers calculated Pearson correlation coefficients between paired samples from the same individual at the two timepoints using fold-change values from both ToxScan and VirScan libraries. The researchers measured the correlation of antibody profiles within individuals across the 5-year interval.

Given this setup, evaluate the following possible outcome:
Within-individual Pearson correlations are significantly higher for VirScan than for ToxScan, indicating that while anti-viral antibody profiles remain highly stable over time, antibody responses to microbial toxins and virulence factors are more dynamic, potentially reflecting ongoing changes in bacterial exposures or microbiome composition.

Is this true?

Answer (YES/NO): NO